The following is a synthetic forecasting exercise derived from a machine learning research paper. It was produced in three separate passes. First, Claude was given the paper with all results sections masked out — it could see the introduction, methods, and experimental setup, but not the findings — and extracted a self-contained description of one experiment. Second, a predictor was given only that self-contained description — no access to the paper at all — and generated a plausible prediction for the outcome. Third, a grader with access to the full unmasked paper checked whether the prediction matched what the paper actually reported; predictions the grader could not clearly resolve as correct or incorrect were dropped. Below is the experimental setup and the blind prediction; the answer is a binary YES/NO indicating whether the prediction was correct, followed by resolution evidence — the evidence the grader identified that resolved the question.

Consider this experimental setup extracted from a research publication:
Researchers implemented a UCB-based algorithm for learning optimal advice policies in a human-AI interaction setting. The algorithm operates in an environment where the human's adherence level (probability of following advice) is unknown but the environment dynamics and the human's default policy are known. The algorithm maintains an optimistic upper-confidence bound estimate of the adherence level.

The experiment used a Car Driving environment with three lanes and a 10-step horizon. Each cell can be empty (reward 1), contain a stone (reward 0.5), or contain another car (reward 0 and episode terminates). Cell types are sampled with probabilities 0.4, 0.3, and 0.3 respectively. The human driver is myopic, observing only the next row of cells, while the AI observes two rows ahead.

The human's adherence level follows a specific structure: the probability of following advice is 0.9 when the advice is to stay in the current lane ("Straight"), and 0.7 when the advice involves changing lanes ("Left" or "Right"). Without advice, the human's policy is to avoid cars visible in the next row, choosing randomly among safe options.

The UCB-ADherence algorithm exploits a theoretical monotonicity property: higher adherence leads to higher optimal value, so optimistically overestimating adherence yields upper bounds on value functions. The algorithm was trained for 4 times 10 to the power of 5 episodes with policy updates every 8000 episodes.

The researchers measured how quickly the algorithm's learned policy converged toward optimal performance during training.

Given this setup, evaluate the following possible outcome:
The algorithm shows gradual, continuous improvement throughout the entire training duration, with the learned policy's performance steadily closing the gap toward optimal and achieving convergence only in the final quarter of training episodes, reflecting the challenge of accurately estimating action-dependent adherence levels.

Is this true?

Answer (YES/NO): NO